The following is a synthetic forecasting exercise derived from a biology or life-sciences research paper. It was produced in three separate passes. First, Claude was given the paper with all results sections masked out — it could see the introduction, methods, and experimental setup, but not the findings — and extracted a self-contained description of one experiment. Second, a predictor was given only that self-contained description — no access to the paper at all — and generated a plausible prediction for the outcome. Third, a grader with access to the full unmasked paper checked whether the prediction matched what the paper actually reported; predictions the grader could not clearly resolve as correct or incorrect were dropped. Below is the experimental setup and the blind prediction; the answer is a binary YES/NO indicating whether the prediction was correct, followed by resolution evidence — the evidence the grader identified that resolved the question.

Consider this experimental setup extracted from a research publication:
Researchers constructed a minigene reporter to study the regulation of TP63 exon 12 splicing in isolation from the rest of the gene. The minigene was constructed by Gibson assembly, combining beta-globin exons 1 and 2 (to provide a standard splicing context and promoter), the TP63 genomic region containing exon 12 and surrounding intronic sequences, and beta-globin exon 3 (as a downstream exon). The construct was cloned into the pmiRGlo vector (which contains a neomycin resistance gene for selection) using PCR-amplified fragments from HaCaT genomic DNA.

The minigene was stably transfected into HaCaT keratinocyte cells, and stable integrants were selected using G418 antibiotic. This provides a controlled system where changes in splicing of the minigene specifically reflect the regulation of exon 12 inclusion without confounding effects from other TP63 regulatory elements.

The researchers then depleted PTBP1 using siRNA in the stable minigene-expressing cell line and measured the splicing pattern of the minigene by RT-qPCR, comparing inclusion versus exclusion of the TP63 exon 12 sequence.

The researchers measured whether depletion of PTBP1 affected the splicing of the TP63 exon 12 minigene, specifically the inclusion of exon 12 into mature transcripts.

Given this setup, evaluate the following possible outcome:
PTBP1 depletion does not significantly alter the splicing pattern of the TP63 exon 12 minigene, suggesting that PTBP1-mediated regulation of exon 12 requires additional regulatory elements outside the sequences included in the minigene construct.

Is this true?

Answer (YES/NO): NO